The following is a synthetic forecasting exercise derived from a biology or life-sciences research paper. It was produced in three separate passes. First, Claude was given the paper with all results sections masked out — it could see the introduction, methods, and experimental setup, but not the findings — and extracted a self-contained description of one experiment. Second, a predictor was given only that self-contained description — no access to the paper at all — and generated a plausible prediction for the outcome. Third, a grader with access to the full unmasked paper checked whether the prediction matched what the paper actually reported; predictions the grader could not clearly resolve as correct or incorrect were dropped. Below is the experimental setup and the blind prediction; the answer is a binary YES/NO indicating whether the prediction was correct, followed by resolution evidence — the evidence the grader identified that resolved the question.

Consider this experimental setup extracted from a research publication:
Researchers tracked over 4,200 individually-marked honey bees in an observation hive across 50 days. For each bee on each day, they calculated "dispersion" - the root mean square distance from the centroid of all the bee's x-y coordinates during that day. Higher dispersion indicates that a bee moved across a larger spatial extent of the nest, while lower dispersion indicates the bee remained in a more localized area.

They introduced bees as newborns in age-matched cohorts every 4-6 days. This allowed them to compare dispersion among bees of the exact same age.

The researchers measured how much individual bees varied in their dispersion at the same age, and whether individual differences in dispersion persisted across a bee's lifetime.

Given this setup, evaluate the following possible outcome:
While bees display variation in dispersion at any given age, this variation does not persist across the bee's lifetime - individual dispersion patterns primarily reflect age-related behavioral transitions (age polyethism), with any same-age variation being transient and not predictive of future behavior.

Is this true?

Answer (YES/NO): NO